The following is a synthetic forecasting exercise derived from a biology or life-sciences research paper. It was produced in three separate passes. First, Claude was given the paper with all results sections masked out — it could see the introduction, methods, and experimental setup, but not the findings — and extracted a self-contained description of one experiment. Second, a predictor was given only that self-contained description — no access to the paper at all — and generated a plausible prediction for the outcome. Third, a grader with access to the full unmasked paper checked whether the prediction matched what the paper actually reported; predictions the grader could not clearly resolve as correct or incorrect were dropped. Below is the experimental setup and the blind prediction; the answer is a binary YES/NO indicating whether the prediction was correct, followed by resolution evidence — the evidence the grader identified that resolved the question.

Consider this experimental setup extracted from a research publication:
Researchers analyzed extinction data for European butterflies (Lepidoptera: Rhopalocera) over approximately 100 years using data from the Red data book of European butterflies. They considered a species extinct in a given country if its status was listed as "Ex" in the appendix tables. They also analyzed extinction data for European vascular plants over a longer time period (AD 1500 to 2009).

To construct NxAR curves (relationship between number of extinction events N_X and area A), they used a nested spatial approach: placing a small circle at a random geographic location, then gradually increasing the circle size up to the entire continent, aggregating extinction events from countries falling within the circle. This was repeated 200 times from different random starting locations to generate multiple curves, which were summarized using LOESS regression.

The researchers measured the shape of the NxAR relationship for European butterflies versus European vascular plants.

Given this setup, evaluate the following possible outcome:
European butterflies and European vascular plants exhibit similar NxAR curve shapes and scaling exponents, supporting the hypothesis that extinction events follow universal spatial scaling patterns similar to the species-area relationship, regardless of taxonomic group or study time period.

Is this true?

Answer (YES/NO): NO